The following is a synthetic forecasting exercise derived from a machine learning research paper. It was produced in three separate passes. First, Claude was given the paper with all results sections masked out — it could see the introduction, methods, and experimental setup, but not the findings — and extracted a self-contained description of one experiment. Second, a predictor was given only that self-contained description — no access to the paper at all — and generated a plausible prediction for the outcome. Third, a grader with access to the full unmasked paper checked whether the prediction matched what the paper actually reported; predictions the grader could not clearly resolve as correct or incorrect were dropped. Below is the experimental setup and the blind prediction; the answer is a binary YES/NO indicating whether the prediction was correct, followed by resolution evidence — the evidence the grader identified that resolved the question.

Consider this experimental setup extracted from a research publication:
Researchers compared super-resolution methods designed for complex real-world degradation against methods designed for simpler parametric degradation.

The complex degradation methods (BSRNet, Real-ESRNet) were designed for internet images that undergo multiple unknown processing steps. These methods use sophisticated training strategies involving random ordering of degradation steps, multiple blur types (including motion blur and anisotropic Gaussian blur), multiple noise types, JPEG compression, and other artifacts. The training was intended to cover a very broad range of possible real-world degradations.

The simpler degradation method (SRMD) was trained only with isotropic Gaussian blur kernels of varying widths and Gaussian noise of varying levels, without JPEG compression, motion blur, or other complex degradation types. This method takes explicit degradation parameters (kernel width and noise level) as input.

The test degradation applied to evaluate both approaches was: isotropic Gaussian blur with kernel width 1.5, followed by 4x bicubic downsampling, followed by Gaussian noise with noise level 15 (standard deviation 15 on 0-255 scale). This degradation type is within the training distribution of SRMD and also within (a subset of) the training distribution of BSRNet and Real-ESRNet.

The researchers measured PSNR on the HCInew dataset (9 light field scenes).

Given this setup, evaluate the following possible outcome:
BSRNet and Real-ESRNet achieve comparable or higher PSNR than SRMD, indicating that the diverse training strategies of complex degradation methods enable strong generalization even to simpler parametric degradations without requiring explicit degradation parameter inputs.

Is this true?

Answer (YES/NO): NO